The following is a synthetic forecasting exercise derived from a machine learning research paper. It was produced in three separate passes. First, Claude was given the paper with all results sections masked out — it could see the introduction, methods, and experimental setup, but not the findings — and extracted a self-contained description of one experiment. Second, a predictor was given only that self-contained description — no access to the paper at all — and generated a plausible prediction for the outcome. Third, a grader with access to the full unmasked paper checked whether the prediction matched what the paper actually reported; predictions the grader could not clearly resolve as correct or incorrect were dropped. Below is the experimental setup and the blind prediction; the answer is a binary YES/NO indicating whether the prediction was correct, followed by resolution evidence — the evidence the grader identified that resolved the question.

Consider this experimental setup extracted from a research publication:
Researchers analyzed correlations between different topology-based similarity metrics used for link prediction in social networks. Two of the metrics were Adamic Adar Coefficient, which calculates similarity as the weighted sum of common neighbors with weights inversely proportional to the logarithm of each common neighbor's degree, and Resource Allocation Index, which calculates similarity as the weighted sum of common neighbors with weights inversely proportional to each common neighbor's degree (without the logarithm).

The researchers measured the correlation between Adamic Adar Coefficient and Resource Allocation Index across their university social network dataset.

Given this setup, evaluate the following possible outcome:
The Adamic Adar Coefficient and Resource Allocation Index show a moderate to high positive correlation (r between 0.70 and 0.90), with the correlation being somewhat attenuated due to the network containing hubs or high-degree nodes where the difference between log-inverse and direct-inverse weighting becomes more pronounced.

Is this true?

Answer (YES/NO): NO